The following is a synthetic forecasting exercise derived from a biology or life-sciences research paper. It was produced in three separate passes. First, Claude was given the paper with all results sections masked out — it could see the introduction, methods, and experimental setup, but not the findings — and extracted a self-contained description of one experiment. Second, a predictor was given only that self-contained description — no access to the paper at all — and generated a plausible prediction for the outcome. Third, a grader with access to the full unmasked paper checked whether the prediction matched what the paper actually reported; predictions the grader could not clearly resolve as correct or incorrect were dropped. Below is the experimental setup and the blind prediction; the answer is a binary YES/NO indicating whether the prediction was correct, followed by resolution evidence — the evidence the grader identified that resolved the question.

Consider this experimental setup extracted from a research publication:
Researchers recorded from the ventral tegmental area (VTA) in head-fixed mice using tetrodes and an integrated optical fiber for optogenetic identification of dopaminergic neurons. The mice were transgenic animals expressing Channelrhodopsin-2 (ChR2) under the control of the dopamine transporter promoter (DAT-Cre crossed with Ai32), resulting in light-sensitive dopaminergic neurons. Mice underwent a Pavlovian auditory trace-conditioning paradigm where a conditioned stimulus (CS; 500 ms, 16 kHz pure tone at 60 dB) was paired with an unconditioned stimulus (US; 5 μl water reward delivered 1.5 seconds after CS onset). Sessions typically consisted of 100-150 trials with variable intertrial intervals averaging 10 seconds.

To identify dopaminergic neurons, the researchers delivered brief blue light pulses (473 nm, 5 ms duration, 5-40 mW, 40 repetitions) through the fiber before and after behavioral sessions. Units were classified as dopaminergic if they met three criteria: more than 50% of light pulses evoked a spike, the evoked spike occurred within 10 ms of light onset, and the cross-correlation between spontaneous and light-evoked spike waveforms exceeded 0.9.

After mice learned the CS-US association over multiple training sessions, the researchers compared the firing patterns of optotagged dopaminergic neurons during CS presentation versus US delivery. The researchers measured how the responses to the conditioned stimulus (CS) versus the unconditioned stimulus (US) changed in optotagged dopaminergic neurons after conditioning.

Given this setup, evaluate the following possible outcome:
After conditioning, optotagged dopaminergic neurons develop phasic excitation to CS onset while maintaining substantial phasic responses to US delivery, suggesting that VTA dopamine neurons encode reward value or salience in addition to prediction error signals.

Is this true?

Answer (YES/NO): YES